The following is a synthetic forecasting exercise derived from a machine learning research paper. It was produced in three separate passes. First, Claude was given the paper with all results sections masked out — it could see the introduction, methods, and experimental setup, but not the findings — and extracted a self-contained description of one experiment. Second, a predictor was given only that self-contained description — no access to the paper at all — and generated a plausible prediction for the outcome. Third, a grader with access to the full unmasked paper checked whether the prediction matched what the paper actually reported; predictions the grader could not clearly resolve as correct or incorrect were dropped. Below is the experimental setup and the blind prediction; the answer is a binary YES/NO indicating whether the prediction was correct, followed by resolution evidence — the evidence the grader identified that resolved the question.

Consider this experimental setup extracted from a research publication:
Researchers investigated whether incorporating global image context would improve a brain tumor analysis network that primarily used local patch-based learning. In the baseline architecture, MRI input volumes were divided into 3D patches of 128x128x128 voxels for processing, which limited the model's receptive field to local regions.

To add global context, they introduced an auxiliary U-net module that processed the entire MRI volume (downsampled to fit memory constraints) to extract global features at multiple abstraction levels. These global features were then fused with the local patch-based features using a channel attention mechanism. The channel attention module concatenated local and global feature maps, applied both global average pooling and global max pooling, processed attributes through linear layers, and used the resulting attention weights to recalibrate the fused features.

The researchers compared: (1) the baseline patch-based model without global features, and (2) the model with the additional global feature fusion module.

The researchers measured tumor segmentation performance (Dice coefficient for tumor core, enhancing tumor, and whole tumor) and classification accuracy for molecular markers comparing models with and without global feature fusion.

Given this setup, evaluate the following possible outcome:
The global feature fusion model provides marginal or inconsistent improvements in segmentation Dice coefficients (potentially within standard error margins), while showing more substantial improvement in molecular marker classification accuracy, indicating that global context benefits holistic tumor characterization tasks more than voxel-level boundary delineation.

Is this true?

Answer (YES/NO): NO